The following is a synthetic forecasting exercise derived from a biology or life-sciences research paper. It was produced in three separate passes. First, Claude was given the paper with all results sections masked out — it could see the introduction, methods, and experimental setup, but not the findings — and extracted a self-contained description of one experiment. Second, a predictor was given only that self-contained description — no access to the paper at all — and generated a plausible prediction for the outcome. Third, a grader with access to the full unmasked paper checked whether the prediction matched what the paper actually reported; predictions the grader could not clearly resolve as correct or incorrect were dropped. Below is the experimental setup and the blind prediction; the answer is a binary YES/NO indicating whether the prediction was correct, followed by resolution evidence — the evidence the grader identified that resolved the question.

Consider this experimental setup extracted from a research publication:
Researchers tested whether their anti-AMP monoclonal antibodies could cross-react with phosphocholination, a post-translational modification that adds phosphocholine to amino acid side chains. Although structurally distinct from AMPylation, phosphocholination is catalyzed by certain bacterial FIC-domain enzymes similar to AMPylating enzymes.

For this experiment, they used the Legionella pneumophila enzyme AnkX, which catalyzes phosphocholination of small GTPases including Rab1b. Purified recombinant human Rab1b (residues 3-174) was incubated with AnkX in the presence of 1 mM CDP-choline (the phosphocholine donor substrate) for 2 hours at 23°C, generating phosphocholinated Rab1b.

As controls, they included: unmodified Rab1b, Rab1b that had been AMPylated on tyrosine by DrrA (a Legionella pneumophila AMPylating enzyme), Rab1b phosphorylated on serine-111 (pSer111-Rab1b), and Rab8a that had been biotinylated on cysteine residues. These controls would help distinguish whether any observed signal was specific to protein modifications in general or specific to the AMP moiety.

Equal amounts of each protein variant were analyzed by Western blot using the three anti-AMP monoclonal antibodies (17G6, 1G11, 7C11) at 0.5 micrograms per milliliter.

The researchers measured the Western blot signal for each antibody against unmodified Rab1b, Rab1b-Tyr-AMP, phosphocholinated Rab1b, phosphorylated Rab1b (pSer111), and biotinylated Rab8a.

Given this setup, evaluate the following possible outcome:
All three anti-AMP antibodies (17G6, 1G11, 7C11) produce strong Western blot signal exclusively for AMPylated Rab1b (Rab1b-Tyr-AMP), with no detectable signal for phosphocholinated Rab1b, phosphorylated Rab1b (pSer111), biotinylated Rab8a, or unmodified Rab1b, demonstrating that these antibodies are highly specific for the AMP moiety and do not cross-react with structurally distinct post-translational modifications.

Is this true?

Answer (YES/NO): YES